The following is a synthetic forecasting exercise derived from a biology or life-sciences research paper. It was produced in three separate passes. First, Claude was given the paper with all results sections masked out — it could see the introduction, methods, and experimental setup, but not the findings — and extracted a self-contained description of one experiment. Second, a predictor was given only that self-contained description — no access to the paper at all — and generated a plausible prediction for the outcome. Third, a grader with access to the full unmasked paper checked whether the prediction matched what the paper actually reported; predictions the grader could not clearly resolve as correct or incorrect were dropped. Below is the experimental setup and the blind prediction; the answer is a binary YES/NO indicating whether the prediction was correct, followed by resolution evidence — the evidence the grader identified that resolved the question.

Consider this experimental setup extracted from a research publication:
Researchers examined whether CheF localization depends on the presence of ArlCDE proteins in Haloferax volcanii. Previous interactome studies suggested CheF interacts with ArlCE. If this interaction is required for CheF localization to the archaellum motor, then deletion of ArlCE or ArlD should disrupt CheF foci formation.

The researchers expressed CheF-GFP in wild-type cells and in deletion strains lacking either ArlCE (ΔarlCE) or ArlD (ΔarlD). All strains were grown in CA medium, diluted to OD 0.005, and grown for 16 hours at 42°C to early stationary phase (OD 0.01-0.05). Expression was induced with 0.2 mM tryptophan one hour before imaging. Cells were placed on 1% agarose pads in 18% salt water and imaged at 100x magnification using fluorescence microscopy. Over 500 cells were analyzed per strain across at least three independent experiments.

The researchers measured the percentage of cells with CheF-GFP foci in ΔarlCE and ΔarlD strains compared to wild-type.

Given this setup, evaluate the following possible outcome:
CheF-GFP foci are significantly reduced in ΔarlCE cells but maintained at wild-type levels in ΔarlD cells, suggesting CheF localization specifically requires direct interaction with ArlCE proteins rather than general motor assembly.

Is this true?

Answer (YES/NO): NO